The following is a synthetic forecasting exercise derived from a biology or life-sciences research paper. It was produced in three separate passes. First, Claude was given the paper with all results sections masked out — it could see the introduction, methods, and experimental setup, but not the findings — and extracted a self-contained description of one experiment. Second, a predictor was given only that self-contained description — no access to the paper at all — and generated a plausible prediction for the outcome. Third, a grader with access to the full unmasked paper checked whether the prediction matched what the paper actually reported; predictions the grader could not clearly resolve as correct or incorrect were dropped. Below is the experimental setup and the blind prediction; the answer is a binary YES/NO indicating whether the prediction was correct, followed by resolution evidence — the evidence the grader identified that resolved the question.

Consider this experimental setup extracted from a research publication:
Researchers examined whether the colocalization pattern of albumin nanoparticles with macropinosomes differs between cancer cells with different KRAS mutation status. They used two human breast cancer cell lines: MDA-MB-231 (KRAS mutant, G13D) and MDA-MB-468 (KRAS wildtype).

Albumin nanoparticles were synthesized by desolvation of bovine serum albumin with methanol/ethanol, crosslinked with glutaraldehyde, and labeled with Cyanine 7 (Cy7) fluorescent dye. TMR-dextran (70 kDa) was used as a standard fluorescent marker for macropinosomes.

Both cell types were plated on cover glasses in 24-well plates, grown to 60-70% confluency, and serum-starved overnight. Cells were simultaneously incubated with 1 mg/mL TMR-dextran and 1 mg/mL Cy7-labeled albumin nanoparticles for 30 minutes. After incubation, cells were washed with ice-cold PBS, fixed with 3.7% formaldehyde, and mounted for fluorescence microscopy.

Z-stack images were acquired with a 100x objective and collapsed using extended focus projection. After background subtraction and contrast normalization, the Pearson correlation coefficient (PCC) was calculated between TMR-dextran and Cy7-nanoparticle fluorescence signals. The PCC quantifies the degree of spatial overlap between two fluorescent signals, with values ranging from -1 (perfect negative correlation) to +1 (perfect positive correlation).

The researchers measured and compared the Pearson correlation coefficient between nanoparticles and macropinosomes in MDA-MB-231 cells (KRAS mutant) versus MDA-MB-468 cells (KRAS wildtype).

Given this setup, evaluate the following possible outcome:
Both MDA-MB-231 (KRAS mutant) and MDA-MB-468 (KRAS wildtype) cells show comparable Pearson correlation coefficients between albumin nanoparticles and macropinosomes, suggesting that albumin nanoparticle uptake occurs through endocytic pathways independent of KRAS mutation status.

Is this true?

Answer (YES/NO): NO